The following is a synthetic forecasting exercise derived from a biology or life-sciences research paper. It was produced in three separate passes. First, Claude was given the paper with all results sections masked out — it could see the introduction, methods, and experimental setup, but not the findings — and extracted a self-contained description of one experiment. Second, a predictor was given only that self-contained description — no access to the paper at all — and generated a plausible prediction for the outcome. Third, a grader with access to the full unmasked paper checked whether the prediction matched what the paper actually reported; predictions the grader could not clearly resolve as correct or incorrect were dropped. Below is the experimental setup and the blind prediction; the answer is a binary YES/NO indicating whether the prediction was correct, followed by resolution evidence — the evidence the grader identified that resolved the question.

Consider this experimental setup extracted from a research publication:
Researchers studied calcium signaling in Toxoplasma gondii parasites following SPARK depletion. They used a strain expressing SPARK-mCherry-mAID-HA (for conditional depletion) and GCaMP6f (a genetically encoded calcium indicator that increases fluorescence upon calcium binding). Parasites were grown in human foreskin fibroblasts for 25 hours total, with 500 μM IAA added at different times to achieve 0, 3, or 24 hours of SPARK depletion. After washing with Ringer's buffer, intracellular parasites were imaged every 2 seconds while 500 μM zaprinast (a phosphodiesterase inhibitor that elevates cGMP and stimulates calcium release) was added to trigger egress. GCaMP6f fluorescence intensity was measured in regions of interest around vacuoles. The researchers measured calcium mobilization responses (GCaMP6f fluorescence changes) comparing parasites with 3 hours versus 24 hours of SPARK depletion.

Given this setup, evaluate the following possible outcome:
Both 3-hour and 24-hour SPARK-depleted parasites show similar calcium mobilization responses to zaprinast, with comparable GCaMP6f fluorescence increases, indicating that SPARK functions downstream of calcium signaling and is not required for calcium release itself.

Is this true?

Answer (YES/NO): NO